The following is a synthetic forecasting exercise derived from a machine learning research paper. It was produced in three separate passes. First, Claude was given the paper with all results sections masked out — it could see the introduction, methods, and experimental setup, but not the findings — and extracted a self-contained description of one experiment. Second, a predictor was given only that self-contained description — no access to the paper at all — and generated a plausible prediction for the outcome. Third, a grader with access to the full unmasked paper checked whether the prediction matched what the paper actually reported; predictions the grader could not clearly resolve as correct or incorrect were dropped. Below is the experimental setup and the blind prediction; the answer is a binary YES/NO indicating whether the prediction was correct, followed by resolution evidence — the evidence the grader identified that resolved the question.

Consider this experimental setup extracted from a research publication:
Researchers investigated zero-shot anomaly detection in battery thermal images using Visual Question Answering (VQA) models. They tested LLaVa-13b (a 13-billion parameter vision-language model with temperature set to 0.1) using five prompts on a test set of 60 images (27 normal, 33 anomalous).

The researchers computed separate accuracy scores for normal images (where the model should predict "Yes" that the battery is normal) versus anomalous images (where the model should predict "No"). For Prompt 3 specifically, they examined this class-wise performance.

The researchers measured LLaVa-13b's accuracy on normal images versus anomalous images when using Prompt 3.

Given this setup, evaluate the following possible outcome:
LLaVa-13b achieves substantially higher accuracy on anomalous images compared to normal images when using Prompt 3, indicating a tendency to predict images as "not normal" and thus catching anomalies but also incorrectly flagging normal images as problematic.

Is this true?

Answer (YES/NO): NO